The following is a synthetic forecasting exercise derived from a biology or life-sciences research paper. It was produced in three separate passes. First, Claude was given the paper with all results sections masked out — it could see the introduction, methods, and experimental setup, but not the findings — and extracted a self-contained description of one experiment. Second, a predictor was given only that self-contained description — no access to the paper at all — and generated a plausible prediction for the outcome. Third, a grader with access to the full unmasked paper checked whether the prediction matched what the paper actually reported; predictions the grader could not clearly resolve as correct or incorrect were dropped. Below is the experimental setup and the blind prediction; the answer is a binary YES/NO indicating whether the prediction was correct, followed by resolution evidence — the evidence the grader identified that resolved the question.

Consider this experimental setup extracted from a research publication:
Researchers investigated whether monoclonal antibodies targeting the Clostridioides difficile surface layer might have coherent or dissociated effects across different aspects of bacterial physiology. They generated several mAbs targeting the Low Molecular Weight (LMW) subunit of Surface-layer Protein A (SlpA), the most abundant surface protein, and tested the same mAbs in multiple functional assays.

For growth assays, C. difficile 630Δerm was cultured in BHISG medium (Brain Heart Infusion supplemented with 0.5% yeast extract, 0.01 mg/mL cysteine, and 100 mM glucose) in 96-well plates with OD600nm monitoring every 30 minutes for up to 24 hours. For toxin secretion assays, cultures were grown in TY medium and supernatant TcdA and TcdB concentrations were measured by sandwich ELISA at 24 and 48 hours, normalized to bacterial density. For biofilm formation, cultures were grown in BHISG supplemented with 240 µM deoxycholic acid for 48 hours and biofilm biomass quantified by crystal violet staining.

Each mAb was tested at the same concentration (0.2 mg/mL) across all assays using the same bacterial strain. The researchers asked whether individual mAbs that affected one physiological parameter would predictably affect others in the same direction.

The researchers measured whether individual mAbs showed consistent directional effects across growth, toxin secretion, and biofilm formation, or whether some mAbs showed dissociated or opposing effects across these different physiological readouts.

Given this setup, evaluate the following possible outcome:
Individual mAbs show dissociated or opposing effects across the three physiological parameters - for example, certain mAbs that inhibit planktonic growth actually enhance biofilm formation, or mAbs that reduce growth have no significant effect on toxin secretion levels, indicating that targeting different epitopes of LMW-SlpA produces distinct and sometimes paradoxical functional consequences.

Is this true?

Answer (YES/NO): YES